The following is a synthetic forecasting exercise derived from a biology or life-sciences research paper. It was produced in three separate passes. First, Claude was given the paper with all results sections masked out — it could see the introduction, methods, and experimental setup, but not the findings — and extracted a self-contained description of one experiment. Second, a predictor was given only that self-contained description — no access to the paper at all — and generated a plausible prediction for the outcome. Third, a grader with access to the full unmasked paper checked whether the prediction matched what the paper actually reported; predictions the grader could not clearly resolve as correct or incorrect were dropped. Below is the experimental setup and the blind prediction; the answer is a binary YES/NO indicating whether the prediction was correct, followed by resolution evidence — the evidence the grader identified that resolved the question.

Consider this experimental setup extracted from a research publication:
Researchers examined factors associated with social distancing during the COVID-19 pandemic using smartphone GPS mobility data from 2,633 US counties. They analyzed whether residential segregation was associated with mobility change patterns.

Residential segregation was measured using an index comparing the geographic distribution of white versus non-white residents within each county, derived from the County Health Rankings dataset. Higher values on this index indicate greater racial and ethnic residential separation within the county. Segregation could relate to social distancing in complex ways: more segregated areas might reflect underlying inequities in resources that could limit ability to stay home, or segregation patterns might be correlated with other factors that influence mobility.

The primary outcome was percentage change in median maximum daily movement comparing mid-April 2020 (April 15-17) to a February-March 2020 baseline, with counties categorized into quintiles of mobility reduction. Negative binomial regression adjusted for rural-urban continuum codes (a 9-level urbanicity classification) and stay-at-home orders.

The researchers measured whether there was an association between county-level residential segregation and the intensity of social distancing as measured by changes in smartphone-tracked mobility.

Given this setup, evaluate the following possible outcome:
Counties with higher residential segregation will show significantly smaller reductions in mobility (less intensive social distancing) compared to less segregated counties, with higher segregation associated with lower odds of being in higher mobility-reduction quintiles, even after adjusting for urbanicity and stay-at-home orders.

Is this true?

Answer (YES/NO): NO